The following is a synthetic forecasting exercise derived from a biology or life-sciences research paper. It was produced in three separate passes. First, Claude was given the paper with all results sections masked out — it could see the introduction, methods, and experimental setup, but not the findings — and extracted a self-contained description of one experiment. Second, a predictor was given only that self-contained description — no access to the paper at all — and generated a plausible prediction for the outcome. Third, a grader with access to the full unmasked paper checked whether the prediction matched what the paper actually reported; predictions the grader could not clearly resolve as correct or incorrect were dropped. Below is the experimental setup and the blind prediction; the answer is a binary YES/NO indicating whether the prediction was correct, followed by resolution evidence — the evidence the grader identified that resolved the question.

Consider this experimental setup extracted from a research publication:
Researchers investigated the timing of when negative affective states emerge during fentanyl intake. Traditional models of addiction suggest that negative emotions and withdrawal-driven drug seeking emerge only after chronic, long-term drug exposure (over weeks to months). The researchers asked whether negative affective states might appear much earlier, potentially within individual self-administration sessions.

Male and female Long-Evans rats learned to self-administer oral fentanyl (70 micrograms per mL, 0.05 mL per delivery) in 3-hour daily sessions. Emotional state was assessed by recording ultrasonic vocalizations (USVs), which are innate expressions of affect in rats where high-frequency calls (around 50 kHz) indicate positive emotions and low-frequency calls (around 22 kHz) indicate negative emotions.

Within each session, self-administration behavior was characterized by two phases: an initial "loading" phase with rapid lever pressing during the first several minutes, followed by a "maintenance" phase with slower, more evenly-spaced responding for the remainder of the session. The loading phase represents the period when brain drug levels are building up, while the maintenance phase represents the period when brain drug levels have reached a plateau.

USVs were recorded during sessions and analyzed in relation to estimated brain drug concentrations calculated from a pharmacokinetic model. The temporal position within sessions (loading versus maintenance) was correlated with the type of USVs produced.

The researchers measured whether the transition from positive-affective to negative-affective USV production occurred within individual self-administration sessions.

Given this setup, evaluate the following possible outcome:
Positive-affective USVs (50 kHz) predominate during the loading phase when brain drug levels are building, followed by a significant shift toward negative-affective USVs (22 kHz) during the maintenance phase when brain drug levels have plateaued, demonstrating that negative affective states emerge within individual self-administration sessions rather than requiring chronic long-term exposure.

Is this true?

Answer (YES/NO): YES